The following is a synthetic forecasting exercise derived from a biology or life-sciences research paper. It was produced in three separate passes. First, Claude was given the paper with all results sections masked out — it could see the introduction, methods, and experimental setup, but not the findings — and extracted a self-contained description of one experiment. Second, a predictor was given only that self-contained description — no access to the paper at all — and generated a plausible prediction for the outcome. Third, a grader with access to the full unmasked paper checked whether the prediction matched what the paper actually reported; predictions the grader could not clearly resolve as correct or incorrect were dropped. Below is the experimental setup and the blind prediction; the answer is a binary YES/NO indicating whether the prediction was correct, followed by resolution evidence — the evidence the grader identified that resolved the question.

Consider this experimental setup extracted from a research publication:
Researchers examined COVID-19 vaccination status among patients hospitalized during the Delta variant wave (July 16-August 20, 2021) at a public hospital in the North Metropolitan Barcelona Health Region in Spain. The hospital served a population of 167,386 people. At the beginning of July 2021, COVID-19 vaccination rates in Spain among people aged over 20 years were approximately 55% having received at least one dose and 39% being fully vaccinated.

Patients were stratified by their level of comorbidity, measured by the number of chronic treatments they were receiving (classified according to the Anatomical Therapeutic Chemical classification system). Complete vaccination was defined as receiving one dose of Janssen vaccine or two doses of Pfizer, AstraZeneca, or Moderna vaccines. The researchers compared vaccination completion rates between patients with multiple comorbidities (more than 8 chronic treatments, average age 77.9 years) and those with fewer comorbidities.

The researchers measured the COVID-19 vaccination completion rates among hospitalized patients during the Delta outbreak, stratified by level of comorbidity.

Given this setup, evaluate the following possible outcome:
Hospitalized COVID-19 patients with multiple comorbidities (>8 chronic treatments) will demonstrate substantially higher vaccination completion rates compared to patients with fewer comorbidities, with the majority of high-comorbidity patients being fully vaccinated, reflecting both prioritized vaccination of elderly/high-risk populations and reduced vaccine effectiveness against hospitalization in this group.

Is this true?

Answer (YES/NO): YES